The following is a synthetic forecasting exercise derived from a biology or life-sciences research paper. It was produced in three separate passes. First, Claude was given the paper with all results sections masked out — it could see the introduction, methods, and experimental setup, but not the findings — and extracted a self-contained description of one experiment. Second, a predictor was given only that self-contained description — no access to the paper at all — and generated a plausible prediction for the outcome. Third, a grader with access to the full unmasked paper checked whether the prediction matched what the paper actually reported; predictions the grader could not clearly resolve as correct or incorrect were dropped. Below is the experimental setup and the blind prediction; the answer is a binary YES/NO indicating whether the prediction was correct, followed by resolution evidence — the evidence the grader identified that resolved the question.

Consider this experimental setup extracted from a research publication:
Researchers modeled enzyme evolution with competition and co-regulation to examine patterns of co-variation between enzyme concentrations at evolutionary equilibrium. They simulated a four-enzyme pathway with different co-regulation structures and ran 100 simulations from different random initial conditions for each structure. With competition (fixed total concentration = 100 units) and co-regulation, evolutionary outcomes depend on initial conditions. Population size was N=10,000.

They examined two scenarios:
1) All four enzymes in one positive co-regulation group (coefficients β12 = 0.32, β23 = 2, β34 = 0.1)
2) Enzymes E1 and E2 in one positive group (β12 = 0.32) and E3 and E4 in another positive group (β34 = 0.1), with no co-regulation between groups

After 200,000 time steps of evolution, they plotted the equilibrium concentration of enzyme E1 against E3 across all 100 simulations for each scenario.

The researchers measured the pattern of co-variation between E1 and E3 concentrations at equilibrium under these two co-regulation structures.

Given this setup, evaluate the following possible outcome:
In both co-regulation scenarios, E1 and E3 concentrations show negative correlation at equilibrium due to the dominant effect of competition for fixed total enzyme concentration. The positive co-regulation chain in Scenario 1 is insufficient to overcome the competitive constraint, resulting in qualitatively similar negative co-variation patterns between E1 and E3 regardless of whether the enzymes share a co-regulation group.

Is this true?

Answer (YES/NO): NO